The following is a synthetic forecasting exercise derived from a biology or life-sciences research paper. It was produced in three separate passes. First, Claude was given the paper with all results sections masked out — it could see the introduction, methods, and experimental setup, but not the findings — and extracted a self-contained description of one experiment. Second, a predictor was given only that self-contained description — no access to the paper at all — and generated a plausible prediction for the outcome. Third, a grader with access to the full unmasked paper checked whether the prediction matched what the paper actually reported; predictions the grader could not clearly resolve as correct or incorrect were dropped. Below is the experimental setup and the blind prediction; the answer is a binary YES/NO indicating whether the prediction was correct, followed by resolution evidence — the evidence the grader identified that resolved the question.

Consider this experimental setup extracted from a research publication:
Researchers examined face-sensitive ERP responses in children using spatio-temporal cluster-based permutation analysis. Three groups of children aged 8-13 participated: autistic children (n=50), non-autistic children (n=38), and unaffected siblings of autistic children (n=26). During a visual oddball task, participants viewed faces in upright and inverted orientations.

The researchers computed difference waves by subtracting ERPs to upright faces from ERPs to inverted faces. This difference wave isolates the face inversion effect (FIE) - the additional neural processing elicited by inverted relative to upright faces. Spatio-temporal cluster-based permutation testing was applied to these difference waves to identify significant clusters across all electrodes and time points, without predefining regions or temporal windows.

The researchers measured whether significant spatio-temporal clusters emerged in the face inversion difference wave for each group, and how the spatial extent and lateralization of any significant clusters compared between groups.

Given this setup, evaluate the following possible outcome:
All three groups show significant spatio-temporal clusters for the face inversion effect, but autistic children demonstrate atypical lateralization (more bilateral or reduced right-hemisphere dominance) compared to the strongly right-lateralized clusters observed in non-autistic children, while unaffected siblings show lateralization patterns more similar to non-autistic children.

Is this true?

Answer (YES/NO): NO